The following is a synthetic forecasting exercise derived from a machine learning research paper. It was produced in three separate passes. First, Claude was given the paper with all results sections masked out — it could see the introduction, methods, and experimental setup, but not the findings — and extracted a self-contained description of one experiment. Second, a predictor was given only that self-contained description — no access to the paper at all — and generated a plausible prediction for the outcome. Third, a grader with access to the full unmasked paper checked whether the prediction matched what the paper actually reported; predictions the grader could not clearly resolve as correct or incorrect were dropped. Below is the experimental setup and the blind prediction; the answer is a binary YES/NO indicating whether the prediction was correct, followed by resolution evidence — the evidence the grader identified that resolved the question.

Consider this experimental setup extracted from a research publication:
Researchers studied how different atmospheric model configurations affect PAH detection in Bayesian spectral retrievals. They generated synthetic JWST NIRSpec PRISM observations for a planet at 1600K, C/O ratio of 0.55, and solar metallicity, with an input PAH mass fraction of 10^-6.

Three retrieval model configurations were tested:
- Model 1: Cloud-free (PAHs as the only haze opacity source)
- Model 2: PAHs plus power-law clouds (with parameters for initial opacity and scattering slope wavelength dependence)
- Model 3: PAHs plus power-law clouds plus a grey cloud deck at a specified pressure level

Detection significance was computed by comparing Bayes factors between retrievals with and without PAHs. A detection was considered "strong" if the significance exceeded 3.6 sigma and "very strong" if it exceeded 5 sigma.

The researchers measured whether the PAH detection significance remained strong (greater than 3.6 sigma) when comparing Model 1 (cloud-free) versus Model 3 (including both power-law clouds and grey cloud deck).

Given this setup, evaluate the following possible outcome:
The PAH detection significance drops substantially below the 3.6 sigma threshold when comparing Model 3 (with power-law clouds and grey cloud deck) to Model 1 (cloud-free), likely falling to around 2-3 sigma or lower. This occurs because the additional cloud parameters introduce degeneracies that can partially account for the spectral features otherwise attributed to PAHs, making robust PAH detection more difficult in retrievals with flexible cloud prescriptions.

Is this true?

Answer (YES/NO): YES